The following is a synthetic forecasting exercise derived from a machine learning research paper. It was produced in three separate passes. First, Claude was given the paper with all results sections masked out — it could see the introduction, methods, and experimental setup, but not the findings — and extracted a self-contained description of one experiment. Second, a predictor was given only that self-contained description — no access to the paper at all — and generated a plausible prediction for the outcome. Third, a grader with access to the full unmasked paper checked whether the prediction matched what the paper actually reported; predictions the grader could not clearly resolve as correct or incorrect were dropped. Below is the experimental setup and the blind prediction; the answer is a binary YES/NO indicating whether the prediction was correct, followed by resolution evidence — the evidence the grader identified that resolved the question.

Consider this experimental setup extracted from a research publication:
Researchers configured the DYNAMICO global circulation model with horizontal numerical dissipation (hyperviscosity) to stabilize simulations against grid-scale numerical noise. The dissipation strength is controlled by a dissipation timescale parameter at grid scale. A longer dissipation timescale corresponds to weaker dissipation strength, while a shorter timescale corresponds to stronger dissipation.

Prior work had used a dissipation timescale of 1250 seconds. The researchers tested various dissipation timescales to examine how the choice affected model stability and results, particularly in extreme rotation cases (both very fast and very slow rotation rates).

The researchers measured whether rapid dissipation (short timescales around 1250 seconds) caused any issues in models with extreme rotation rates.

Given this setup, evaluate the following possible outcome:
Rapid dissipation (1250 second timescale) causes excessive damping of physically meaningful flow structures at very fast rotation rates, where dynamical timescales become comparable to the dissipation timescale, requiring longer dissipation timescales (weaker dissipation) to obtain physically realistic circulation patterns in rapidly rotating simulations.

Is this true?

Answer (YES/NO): NO